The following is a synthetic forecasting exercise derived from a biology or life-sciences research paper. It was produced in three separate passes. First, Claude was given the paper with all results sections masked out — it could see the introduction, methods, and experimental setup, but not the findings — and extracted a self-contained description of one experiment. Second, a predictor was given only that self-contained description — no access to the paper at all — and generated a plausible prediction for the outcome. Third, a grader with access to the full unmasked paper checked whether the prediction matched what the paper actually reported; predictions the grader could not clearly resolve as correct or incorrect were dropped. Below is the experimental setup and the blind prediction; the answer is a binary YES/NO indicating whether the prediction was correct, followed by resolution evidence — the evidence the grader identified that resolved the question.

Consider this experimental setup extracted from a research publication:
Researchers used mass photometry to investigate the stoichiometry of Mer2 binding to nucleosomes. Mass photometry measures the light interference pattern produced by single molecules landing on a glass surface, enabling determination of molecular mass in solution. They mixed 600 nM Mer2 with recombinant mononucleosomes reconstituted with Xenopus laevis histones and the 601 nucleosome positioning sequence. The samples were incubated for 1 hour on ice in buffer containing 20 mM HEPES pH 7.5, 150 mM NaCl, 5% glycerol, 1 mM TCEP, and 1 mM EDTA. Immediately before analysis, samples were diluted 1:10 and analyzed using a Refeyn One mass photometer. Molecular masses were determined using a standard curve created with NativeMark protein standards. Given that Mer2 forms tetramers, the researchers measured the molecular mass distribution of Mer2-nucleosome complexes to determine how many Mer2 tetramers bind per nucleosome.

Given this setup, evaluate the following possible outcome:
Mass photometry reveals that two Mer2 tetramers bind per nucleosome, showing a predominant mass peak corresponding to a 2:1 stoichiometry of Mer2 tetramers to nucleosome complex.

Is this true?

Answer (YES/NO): NO